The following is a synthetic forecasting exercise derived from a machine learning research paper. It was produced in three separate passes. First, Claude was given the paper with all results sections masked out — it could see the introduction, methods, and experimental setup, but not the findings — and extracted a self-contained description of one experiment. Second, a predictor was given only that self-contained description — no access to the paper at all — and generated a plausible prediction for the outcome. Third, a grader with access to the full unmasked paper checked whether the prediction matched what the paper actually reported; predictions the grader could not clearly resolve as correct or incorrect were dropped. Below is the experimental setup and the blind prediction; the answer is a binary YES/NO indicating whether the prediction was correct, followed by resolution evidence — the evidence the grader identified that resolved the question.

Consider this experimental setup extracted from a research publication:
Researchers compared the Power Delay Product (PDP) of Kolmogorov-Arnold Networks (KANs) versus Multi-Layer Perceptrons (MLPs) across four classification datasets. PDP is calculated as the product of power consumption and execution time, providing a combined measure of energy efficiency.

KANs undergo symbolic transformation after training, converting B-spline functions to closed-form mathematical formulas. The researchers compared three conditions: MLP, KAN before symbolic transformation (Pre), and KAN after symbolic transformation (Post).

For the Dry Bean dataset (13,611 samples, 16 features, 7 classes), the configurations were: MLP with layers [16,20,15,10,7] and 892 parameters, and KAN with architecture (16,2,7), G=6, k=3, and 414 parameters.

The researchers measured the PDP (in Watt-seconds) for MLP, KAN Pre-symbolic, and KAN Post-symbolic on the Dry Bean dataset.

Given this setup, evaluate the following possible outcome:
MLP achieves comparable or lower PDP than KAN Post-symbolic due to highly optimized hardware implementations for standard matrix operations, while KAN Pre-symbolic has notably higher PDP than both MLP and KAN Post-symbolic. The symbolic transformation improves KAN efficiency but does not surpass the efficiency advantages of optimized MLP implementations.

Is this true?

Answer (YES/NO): NO